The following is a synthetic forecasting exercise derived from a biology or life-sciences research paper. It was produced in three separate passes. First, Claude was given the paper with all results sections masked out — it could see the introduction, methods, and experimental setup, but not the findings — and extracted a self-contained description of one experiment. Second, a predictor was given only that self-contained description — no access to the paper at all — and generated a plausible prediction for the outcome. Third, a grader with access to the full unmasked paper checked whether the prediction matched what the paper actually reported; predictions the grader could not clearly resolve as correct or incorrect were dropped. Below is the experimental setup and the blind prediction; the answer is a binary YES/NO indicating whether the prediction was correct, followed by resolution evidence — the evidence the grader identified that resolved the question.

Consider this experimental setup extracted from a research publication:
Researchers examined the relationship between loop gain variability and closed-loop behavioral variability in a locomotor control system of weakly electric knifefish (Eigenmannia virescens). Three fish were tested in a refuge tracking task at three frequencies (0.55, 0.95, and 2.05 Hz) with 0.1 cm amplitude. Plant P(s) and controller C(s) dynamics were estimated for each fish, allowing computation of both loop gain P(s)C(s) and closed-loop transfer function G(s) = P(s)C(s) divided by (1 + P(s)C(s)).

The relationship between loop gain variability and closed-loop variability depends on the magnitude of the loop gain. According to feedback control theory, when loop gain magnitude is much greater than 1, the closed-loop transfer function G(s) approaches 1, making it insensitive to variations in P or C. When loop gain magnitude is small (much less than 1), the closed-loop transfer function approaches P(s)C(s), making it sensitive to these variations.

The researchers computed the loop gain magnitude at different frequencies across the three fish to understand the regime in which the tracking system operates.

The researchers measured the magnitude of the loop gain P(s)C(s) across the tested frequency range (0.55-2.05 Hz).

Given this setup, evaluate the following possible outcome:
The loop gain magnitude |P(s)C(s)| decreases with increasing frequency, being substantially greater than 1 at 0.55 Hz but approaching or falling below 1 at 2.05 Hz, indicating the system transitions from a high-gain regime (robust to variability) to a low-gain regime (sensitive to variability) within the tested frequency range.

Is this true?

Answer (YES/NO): YES